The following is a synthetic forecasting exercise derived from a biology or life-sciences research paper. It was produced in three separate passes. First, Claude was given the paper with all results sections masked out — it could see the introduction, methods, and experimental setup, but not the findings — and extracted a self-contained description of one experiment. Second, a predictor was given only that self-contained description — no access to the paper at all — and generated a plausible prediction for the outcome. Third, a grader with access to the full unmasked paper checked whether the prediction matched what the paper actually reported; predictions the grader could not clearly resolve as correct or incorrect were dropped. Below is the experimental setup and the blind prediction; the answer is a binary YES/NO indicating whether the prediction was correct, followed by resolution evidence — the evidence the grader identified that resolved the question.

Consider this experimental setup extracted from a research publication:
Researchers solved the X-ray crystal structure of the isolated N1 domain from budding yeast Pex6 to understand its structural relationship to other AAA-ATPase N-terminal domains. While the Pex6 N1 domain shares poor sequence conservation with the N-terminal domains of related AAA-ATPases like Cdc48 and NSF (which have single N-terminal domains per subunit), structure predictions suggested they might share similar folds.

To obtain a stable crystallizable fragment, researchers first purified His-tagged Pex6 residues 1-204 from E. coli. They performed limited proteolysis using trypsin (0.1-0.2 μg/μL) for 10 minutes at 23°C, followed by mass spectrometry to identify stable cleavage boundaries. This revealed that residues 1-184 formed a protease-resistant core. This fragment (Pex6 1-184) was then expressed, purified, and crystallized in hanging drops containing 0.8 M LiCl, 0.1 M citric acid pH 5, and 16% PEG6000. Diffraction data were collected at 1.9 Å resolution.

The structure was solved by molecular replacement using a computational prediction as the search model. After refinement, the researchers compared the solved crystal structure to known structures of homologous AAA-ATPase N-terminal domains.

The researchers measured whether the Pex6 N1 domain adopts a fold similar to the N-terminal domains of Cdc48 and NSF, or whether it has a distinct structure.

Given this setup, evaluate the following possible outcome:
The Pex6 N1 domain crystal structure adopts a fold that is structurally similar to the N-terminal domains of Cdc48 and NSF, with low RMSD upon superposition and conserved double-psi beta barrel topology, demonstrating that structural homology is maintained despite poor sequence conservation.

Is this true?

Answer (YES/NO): YES